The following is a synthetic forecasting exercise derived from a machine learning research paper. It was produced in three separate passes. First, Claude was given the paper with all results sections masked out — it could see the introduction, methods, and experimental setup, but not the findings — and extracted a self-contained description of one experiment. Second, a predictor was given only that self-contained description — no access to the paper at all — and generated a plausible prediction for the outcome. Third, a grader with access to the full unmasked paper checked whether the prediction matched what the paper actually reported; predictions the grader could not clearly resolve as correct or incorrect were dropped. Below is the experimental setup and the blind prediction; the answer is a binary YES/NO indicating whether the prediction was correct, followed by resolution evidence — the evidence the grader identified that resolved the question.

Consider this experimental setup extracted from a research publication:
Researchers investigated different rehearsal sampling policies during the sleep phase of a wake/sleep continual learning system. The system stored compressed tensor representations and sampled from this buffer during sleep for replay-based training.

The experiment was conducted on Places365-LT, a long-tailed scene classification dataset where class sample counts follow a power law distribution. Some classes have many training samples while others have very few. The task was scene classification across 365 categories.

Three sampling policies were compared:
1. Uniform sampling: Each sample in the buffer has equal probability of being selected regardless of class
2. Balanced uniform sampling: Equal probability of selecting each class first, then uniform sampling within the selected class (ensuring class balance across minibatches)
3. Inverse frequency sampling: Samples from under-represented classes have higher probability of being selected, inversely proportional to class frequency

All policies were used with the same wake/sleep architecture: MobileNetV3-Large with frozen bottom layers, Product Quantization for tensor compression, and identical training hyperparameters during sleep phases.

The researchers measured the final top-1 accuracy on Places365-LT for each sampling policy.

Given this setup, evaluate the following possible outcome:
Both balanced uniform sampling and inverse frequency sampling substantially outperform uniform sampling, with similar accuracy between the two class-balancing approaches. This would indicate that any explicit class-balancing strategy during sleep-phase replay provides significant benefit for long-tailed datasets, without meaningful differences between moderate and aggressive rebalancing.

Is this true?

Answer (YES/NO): NO